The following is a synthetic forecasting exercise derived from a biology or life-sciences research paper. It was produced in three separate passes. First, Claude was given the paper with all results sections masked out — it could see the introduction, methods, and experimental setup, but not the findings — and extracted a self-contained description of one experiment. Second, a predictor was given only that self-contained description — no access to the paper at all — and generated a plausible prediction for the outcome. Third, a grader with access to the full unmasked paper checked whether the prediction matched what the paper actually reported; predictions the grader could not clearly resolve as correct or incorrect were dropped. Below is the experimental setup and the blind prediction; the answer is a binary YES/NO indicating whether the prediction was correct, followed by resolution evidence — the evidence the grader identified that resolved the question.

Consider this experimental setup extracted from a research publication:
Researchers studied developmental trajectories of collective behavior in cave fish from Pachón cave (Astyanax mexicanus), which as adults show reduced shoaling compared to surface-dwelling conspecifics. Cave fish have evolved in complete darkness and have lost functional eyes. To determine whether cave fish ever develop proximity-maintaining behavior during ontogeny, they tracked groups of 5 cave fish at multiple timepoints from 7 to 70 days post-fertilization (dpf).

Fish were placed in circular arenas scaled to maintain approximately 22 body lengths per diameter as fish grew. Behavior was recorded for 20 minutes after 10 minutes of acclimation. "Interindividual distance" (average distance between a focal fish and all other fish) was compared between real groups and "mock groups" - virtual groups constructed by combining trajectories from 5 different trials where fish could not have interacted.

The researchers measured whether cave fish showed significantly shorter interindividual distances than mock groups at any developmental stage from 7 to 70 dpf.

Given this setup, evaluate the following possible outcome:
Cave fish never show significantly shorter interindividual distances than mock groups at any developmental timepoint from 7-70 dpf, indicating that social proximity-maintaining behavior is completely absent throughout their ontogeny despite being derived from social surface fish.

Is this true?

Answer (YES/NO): YES